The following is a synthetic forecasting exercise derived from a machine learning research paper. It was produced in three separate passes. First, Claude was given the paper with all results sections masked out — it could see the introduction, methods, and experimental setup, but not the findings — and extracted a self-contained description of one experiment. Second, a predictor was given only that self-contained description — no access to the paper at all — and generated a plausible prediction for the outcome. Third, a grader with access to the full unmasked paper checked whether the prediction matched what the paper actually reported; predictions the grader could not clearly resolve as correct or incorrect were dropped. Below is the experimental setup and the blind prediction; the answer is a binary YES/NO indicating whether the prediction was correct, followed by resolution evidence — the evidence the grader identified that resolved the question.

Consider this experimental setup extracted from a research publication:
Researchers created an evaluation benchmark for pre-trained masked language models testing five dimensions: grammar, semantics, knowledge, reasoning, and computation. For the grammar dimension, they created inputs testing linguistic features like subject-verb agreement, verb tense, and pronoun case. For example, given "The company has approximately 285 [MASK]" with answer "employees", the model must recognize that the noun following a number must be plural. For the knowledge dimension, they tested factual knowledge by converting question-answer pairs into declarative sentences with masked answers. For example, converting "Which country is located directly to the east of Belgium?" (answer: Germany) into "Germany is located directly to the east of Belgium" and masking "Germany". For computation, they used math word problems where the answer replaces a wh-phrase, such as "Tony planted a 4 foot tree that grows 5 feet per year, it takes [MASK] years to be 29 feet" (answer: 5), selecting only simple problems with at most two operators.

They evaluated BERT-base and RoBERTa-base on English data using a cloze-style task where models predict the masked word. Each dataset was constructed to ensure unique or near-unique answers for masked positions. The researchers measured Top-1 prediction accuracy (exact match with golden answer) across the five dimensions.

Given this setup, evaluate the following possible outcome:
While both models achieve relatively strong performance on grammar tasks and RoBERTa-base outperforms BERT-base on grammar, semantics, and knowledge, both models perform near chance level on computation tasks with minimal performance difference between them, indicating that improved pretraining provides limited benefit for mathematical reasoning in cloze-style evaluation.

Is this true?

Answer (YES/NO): NO